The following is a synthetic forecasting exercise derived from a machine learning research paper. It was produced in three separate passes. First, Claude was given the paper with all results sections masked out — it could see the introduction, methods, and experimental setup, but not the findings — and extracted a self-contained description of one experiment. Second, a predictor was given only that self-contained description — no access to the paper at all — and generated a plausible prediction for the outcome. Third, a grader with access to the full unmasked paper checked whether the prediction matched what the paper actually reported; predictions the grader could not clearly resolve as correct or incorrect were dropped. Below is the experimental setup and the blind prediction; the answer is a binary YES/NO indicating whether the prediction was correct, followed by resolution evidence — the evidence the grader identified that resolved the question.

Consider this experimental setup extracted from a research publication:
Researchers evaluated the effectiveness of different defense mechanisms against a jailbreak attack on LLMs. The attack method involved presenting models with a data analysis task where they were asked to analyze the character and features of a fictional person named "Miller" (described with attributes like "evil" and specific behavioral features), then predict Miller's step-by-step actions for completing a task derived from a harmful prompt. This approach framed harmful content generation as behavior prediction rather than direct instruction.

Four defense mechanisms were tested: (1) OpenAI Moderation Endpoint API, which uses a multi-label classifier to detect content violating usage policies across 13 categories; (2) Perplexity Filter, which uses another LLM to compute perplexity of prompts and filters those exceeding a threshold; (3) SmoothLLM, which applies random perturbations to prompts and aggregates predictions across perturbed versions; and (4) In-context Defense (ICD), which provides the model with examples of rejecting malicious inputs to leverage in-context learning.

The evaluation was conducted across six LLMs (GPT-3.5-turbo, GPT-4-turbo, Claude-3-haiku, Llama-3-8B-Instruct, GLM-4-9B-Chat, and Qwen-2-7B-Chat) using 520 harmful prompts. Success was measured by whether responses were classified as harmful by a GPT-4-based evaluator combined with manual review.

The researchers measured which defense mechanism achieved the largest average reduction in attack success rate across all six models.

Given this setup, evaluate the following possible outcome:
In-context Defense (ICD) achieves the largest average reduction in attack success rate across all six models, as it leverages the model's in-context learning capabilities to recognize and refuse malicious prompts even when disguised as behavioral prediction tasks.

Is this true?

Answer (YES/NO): YES